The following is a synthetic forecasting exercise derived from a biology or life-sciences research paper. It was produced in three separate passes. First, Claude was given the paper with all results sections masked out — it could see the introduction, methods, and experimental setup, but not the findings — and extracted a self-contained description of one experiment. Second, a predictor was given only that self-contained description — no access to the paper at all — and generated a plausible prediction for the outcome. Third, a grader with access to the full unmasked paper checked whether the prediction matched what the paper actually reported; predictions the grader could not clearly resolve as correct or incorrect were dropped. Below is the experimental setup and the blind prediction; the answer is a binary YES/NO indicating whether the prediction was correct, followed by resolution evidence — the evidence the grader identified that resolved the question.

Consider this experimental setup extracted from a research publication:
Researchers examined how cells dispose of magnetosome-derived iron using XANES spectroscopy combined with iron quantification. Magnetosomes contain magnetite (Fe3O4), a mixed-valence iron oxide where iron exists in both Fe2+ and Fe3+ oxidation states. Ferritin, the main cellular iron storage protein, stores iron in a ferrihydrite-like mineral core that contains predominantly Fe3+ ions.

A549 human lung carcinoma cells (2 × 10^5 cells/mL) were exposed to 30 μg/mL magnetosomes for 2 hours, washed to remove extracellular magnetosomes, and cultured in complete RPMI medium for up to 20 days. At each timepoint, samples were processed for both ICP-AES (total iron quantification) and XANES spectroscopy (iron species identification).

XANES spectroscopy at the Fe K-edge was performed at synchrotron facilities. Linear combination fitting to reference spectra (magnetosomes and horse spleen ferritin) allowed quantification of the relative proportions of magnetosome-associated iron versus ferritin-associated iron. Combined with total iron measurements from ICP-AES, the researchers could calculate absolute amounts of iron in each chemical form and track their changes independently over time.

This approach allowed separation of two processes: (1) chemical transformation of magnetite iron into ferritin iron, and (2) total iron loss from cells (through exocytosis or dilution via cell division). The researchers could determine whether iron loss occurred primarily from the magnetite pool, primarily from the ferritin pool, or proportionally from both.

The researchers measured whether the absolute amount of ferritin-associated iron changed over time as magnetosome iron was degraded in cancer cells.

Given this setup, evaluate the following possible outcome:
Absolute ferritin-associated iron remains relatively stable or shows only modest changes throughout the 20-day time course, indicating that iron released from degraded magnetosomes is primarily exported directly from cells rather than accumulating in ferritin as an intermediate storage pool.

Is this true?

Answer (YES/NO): NO